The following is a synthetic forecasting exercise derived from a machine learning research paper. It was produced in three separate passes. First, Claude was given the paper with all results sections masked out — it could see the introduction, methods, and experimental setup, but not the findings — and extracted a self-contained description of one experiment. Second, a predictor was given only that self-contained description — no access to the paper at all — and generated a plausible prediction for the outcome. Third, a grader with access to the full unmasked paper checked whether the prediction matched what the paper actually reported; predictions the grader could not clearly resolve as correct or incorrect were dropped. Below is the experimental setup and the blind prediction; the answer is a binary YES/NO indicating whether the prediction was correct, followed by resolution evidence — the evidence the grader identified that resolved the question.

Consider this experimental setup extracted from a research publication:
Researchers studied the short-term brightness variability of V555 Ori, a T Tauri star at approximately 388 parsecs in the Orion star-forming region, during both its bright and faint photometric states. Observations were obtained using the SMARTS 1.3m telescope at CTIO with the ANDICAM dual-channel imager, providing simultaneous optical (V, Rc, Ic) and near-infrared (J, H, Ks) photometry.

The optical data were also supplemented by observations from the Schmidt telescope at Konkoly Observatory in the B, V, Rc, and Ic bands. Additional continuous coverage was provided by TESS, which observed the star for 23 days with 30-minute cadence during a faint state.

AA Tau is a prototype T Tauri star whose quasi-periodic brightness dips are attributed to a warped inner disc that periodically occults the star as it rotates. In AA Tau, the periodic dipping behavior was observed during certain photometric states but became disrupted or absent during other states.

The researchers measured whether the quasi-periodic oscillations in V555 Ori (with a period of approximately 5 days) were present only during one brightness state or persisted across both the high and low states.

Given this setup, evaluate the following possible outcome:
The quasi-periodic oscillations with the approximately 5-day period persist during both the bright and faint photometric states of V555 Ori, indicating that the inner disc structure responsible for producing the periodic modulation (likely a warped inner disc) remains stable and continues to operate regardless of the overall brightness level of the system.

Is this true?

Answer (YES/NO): YES